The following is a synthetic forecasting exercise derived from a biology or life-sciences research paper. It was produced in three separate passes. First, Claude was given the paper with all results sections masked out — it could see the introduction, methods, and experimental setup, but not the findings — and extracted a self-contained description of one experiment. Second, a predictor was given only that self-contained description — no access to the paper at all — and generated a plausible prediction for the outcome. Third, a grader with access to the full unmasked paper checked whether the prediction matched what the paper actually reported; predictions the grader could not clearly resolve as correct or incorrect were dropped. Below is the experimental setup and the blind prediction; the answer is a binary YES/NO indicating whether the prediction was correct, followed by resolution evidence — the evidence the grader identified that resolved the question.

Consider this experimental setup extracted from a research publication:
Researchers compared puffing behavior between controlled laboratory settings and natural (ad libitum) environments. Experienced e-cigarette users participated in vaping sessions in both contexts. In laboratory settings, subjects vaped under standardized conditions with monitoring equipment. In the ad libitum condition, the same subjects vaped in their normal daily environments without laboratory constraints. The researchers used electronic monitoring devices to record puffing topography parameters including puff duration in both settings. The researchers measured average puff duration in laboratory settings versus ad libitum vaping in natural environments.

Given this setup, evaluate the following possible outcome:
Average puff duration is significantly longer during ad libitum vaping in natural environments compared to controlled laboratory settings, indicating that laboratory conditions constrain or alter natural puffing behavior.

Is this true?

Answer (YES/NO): YES